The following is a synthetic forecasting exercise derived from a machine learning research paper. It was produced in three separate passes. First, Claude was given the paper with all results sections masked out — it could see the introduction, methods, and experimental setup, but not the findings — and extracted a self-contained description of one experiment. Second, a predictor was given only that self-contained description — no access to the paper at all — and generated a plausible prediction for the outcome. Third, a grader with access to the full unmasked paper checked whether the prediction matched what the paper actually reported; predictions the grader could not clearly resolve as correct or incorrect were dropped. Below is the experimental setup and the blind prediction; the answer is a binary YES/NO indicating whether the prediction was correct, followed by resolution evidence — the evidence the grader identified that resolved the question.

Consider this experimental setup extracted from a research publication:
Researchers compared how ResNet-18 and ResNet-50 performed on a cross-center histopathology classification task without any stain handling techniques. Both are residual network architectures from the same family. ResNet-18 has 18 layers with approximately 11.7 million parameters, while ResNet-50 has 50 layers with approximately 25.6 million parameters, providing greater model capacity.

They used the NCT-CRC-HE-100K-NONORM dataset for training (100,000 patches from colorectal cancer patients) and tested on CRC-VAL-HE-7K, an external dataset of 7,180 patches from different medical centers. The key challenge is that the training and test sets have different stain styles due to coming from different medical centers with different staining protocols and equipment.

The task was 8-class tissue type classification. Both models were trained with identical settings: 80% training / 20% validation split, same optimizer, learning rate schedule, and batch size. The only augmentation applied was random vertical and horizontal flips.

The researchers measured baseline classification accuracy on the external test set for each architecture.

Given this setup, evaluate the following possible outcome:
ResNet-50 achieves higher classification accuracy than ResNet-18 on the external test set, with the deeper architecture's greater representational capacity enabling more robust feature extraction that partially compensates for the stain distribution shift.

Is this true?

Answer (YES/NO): NO